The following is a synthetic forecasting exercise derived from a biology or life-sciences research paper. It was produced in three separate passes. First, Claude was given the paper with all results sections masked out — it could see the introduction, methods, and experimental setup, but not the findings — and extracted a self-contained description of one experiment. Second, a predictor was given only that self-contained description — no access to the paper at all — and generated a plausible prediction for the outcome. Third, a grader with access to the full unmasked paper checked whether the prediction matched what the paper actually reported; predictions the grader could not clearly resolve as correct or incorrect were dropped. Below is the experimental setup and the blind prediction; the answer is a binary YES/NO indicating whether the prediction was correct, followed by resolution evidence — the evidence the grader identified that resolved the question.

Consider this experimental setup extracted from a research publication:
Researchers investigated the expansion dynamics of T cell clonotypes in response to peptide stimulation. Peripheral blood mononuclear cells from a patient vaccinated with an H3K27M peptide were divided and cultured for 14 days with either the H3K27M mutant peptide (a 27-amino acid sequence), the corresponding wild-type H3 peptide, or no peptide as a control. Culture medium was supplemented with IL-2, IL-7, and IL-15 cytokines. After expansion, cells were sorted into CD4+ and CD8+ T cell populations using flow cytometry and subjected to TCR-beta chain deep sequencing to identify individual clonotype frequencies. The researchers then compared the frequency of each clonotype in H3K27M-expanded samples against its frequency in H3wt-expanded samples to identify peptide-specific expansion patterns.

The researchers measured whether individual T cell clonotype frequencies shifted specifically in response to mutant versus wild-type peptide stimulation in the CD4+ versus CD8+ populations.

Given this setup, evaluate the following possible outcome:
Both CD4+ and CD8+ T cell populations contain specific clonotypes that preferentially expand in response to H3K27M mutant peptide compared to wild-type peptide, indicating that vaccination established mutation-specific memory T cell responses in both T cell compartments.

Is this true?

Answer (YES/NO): NO